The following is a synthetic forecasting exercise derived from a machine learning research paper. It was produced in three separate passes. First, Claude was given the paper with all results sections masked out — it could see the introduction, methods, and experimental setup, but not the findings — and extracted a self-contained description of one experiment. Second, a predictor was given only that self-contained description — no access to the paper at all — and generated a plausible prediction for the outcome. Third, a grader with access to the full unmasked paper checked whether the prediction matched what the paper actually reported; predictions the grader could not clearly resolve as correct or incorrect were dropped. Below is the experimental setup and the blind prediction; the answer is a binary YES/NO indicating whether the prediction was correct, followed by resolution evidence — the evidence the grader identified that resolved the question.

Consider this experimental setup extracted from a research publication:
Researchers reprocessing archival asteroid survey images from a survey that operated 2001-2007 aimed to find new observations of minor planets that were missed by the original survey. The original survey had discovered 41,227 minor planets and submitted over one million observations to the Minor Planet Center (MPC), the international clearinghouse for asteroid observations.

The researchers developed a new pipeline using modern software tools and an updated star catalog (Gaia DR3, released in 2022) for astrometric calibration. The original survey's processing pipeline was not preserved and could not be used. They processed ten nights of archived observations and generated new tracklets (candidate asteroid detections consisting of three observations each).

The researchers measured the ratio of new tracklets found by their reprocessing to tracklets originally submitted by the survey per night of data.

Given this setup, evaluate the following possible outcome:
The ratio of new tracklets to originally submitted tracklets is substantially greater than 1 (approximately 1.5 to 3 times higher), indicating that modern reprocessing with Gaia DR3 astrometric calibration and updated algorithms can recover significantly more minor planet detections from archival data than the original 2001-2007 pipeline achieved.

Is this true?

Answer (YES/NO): NO